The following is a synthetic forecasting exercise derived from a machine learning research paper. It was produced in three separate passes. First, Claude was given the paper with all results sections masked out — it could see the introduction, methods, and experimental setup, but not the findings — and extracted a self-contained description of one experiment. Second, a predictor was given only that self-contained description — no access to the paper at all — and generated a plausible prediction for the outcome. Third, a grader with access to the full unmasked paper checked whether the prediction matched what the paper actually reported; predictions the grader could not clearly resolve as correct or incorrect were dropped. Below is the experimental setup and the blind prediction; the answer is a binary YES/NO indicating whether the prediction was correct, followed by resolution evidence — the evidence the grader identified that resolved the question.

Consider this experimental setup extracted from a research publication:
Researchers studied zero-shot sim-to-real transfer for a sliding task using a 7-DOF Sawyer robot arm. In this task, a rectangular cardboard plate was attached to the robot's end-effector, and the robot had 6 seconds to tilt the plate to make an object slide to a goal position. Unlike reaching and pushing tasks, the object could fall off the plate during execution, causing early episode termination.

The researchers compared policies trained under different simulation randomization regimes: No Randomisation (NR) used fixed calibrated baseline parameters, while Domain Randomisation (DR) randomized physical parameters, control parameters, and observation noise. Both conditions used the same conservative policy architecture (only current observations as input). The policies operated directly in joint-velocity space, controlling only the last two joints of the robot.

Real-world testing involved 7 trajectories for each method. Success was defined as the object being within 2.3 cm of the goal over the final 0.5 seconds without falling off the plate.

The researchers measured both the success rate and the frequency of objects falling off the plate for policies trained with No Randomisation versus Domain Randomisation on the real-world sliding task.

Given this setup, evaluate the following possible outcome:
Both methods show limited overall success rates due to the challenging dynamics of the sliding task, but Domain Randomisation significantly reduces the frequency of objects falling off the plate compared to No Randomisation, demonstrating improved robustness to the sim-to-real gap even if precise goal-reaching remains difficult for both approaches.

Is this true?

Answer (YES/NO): NO